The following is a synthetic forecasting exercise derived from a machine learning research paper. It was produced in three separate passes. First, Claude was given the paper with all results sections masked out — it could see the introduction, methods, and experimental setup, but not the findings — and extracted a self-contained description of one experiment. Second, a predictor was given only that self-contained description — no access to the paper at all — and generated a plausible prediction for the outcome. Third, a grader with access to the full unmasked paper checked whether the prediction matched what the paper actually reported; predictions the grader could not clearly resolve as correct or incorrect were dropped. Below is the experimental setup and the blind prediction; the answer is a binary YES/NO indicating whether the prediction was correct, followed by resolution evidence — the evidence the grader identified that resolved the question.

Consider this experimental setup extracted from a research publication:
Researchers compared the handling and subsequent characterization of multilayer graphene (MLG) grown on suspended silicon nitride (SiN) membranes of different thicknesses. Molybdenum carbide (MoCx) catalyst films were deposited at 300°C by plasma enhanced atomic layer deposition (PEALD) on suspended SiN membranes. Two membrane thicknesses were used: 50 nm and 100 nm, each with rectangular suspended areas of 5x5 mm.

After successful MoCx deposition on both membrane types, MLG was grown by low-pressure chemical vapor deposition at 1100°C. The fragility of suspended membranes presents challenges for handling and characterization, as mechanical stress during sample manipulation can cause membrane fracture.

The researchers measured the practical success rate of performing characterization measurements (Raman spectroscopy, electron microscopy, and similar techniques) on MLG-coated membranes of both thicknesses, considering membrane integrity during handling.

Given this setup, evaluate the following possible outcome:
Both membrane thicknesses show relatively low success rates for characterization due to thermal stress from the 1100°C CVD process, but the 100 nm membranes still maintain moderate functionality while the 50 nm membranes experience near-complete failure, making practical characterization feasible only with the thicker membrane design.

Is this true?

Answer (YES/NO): NO